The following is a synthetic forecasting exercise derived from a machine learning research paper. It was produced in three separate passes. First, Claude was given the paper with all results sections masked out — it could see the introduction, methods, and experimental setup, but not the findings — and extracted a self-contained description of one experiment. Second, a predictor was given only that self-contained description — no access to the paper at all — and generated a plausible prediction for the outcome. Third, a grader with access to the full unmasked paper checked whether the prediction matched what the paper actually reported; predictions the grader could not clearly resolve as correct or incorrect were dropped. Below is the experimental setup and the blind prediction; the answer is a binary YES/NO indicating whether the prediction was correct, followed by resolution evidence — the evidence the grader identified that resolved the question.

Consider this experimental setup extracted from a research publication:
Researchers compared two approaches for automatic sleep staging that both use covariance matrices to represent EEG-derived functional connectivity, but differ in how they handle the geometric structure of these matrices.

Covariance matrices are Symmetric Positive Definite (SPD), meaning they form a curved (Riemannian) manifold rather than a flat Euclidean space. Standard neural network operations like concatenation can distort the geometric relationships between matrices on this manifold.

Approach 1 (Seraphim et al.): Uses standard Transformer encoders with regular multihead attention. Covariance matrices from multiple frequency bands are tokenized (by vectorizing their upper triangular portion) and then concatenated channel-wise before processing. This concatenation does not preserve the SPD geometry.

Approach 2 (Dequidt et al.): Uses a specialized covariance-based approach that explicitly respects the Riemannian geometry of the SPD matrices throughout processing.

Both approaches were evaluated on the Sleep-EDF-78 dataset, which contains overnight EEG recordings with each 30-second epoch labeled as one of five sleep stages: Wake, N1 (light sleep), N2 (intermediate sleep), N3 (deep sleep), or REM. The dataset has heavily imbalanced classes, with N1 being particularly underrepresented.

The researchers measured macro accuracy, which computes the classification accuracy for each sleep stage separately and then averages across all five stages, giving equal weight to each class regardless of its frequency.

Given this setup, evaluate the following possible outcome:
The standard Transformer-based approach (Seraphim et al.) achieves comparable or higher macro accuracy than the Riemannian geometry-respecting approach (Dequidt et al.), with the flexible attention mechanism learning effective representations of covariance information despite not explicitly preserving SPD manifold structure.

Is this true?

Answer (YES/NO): NO